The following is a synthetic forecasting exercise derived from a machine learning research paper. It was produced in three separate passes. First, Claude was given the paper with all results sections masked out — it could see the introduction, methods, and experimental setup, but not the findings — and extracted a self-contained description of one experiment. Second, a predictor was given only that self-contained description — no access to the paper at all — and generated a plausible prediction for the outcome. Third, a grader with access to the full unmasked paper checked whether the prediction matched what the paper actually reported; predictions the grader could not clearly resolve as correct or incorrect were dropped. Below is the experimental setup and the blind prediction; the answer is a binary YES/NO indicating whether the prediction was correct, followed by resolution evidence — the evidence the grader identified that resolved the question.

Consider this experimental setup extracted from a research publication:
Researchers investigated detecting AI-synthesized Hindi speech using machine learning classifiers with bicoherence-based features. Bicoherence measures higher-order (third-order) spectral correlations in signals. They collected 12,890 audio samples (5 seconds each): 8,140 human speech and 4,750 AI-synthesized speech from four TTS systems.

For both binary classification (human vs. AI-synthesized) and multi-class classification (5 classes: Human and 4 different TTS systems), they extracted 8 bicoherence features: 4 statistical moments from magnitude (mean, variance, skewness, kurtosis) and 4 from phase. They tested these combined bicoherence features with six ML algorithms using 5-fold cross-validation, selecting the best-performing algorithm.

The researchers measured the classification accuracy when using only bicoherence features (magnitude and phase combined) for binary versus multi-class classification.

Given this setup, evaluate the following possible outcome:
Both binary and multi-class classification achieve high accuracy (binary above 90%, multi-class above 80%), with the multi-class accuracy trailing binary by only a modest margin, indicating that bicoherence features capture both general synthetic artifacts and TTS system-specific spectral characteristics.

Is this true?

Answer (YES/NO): NO